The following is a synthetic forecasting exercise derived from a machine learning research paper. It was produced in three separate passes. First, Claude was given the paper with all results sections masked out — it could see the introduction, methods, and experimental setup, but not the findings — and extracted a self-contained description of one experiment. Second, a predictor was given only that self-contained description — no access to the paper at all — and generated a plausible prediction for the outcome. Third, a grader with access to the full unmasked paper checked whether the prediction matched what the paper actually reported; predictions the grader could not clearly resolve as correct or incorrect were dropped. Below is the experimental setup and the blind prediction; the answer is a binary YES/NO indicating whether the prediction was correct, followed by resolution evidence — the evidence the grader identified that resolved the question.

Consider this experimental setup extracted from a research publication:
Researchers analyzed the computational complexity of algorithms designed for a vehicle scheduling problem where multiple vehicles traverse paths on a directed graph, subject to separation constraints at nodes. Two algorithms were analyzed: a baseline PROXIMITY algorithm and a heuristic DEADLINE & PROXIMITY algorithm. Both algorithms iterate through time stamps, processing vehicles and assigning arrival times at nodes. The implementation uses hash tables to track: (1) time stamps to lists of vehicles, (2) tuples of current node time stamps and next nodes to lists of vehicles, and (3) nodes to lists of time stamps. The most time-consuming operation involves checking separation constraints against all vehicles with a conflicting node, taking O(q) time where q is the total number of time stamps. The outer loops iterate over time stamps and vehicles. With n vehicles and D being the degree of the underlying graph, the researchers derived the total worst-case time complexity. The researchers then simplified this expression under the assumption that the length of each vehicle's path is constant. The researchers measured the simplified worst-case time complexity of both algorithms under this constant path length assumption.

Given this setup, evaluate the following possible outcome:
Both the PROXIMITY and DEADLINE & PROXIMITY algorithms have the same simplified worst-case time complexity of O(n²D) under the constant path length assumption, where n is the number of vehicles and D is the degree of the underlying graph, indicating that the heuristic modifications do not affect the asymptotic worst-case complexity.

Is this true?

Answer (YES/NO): NO